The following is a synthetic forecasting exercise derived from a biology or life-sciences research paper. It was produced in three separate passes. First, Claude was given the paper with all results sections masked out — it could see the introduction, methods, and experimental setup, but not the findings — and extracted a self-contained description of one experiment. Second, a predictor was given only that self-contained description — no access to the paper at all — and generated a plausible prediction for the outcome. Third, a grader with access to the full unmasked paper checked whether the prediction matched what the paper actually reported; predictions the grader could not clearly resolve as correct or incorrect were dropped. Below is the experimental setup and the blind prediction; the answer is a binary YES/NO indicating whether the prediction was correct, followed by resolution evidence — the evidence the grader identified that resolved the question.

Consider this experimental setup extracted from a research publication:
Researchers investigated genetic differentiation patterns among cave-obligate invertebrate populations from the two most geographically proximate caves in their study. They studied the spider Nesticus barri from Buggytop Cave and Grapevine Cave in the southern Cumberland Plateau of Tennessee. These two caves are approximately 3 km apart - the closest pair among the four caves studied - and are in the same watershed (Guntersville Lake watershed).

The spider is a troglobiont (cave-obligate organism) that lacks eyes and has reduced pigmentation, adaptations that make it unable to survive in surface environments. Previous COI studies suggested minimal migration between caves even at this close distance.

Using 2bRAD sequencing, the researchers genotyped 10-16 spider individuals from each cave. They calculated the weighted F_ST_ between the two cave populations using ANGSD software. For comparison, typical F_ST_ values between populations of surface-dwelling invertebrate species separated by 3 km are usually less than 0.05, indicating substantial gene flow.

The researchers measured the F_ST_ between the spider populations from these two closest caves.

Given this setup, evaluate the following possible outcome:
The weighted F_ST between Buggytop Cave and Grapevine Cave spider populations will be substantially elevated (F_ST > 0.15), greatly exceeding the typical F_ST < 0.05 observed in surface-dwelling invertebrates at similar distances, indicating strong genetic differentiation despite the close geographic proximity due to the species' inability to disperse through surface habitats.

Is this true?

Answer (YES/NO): YES